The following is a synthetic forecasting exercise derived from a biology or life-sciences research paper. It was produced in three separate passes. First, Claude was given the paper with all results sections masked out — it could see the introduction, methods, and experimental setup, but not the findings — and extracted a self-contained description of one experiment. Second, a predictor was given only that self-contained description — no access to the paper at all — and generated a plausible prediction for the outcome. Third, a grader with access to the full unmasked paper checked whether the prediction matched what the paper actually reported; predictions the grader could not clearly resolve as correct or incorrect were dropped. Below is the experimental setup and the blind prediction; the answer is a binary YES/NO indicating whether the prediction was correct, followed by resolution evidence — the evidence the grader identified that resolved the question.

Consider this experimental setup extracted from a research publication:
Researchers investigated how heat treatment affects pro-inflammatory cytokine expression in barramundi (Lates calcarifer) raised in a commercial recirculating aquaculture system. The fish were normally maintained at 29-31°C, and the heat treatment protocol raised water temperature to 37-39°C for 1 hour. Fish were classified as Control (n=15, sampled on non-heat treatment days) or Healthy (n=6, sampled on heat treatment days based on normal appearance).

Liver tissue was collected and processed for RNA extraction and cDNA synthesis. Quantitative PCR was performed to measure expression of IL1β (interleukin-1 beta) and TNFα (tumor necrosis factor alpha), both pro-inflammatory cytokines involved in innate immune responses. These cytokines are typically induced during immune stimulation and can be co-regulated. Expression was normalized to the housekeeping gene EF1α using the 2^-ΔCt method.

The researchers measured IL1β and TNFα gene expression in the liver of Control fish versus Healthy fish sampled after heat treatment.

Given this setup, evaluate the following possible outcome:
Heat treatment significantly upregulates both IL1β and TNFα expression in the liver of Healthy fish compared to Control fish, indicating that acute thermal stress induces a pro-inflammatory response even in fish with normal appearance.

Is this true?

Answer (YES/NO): NO